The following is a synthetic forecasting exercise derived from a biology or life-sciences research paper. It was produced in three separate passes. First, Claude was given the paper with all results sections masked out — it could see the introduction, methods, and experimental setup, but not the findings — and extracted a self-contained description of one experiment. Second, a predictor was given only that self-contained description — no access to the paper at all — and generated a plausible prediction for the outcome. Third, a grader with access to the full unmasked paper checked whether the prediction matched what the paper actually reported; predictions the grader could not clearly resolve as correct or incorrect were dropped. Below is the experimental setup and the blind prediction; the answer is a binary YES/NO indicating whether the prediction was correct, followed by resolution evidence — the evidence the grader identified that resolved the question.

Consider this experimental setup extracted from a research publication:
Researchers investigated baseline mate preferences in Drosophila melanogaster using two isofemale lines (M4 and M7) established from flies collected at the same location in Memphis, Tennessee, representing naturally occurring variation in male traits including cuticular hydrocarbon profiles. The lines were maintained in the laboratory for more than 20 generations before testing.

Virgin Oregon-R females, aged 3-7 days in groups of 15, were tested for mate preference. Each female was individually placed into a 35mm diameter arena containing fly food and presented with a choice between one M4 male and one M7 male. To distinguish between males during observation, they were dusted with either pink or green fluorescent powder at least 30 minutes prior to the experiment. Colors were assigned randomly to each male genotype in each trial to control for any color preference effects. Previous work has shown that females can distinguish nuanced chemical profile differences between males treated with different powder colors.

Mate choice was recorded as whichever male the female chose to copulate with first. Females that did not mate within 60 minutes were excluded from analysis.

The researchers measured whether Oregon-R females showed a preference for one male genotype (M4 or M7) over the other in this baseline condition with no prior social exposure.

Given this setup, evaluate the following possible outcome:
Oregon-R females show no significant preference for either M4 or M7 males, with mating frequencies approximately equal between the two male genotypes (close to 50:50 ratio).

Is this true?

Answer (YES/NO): YES